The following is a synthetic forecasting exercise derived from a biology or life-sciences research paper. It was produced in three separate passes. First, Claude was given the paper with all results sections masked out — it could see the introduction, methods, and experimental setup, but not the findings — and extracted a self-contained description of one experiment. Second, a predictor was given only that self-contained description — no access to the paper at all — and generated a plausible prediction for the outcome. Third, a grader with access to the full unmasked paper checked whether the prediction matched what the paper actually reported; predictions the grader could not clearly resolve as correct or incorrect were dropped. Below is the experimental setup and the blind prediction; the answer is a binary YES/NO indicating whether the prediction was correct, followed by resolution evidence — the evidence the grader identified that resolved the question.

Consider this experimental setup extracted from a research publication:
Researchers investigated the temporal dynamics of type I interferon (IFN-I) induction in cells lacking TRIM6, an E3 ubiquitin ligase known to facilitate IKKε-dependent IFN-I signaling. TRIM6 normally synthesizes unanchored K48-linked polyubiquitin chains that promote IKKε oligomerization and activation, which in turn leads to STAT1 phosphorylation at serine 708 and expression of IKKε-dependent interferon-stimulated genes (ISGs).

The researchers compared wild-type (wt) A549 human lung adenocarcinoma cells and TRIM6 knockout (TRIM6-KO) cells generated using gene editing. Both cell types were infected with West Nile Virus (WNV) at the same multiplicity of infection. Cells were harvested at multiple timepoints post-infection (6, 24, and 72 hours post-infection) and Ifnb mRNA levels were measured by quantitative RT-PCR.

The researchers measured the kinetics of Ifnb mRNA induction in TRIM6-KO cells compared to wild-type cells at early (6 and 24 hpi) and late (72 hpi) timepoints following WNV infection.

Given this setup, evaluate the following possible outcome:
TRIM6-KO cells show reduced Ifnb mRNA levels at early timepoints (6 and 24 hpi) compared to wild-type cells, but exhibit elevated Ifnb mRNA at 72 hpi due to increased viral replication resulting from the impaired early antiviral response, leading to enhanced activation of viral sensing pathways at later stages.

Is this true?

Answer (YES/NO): YES